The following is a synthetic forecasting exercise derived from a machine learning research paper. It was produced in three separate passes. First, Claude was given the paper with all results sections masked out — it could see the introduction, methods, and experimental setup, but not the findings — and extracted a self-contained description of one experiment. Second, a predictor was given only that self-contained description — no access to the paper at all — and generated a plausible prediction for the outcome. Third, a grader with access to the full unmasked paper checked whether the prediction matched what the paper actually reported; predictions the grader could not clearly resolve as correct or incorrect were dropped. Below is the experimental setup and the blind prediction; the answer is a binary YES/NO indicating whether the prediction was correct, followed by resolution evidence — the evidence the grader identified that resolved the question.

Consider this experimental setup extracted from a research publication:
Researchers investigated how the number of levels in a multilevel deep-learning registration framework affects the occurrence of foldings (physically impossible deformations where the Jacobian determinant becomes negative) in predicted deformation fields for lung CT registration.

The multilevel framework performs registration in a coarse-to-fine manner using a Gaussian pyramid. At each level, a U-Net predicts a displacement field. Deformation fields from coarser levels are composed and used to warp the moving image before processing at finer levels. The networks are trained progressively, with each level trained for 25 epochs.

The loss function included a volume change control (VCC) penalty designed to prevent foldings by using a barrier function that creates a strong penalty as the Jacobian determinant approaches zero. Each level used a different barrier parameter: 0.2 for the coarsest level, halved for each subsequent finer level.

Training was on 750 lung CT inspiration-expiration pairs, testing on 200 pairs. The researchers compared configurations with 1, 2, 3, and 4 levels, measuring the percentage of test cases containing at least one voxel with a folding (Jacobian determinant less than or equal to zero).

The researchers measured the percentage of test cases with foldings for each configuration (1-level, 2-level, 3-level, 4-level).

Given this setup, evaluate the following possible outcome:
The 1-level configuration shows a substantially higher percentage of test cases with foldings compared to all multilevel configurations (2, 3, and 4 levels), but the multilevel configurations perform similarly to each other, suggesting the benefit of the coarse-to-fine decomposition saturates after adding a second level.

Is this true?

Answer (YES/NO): NO